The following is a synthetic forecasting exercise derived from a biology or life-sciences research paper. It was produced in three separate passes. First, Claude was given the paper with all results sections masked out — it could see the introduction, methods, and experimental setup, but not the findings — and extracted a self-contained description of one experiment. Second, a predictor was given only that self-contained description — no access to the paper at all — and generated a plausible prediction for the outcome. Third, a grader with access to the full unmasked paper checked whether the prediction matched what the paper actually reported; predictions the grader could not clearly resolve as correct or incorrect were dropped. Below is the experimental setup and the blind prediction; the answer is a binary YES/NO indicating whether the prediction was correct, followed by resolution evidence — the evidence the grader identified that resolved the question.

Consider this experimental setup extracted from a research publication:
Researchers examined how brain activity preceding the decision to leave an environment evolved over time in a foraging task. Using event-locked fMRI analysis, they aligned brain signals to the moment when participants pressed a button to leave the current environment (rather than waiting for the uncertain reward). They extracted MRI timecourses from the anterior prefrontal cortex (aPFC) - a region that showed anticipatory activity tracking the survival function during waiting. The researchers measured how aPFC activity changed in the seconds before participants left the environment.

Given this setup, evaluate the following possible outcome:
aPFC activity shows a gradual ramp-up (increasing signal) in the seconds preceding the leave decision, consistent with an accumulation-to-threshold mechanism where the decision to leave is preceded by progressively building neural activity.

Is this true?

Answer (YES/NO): NO